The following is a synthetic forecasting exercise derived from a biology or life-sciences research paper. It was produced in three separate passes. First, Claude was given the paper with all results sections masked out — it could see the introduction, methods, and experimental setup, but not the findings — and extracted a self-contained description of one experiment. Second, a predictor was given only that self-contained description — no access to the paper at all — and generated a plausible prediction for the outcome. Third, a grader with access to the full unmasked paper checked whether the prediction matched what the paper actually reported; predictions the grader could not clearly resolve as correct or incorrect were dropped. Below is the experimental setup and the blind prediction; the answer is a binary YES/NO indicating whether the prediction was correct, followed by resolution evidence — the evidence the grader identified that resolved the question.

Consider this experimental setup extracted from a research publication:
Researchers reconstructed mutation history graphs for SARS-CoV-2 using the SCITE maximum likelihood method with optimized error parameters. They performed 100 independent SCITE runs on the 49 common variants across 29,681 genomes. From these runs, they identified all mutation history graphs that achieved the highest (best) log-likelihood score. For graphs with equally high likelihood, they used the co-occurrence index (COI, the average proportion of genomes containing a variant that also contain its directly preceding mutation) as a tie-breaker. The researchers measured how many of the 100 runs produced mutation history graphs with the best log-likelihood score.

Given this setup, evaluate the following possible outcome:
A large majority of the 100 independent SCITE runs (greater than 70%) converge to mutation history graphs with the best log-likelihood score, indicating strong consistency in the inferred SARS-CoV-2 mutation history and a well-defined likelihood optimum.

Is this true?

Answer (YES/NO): YES